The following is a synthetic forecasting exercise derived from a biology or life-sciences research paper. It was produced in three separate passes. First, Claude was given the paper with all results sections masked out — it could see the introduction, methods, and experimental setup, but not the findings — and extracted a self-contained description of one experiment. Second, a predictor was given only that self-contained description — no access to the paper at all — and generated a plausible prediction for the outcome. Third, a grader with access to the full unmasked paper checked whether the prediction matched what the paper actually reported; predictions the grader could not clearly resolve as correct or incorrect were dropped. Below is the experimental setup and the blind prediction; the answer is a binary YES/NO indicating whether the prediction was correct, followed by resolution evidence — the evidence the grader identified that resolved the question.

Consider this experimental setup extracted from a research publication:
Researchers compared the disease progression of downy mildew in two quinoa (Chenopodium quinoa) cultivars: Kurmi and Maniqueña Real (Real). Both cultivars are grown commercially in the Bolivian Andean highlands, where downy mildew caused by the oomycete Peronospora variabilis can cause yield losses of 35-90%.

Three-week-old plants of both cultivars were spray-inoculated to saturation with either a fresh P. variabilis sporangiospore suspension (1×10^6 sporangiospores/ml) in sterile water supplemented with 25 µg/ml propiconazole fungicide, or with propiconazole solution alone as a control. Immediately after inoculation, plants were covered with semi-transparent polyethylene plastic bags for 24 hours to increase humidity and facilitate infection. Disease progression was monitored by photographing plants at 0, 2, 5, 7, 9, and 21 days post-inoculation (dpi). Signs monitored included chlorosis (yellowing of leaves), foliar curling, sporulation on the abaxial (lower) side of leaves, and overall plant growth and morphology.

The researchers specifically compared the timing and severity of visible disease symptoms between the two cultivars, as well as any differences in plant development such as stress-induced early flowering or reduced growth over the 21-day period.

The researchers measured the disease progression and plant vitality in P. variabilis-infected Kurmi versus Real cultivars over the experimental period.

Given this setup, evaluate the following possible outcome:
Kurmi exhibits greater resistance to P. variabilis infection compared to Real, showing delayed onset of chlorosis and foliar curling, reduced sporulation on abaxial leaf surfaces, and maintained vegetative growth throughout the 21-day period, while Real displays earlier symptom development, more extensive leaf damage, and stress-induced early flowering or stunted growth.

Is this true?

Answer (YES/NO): NO